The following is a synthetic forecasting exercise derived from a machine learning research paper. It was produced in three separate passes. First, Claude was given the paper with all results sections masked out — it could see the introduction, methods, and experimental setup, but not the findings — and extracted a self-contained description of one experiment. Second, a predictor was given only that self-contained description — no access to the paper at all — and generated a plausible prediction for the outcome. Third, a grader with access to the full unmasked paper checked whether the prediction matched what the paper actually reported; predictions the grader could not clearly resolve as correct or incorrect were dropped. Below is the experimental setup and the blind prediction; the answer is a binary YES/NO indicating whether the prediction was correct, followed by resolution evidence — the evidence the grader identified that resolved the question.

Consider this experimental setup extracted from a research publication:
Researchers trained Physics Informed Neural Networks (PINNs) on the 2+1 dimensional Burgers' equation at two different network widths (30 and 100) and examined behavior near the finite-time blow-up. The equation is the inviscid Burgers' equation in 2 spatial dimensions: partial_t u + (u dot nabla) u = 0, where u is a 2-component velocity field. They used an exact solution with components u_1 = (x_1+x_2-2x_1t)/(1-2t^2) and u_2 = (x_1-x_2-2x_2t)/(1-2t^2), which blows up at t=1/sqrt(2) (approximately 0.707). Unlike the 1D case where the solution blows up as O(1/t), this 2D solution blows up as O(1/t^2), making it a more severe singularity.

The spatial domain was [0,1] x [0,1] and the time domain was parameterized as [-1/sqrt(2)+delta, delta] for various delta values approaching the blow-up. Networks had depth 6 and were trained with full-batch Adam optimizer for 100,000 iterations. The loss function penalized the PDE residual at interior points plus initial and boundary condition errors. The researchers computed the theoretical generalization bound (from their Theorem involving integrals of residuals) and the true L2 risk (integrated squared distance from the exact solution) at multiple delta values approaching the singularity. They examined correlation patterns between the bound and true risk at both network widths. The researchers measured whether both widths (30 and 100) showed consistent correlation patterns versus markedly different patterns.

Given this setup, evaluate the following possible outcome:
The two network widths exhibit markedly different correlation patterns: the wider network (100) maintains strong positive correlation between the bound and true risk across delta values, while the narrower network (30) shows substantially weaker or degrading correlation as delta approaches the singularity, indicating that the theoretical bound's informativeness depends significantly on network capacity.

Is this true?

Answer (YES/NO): YES